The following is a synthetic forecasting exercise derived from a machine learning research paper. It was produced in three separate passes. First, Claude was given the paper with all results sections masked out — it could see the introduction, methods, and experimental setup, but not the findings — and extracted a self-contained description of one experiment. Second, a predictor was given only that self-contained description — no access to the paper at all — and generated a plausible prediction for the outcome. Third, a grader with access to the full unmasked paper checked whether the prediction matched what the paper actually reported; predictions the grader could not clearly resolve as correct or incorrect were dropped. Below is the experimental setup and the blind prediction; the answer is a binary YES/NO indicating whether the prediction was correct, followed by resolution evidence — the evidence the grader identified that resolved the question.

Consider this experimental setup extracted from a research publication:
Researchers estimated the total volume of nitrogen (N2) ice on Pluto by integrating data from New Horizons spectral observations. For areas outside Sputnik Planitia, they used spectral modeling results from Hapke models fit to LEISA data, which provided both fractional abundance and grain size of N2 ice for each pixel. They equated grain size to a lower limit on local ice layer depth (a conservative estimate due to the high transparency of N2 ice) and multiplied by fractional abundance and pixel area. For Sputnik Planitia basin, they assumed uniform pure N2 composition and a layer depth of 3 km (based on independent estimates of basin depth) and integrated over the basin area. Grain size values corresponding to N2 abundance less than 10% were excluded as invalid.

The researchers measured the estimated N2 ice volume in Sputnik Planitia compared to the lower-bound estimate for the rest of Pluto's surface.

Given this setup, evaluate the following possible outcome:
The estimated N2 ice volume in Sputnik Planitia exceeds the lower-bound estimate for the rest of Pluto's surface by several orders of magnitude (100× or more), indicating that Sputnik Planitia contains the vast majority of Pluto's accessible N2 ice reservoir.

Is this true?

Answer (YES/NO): YES